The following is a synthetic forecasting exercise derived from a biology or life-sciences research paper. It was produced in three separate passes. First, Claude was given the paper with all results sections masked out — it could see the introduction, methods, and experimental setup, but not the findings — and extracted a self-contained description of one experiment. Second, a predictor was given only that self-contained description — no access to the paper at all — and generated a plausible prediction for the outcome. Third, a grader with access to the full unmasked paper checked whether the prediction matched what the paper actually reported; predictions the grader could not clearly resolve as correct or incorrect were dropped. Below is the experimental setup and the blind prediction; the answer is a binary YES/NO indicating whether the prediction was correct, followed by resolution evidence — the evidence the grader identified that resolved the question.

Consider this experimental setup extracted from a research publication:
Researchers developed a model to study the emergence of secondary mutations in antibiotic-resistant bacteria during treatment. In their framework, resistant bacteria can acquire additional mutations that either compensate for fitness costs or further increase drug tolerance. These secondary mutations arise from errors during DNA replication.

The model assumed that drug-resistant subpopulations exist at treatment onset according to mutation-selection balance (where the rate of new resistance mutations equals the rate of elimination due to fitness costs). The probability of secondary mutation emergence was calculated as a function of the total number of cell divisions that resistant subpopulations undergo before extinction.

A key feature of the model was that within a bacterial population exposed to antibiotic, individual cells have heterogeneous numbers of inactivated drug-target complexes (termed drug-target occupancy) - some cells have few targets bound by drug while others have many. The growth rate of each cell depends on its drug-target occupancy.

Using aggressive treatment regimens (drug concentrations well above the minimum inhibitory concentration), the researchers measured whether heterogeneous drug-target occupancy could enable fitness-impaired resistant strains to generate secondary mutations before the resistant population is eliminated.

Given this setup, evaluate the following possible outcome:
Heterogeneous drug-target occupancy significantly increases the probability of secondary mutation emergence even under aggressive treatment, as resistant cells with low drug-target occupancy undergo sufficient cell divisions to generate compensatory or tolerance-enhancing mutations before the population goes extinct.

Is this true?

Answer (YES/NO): YES